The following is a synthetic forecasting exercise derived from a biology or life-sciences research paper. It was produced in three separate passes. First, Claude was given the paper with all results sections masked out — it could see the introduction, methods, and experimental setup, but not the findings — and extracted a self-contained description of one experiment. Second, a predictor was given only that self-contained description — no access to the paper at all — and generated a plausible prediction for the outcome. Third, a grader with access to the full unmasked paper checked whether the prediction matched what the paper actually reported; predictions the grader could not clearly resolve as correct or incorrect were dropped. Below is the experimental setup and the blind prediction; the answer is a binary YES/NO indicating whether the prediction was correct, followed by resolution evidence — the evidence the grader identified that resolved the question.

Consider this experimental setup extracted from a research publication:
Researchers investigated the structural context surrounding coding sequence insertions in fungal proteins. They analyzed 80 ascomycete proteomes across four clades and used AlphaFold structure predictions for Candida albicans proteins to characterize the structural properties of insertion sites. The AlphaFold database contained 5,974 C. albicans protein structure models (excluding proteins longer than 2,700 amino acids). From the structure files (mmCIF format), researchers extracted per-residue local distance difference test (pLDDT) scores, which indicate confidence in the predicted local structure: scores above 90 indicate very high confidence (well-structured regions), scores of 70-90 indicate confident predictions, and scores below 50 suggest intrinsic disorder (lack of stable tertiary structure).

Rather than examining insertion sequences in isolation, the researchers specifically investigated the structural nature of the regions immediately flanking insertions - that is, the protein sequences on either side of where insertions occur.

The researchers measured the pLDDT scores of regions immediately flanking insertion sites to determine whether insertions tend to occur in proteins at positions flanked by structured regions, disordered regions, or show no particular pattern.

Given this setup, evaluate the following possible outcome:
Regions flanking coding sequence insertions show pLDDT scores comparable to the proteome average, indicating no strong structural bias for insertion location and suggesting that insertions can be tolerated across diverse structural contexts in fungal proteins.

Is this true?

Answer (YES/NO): NO